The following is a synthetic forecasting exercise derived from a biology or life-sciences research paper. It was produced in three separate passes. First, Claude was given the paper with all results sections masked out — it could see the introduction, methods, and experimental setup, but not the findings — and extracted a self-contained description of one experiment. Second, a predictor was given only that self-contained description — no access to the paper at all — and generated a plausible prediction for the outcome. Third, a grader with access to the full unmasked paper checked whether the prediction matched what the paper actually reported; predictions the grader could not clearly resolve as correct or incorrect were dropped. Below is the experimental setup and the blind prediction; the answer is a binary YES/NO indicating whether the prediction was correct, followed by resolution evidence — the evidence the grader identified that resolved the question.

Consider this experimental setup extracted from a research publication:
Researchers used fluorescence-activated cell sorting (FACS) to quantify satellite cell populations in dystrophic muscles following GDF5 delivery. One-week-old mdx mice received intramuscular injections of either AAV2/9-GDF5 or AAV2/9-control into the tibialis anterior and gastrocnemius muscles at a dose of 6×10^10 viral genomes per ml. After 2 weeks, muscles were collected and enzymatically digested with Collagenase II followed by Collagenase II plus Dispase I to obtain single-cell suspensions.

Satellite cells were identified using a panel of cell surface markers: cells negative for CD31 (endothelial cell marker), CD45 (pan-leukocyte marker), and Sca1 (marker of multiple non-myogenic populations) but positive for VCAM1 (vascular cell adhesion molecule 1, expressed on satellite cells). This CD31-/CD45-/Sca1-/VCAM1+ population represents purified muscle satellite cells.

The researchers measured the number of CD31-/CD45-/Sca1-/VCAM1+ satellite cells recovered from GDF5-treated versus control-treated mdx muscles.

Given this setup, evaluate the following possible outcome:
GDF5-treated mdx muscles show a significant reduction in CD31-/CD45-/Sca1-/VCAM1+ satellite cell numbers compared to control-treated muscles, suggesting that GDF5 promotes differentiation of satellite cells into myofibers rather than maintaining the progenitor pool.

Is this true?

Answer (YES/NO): NO